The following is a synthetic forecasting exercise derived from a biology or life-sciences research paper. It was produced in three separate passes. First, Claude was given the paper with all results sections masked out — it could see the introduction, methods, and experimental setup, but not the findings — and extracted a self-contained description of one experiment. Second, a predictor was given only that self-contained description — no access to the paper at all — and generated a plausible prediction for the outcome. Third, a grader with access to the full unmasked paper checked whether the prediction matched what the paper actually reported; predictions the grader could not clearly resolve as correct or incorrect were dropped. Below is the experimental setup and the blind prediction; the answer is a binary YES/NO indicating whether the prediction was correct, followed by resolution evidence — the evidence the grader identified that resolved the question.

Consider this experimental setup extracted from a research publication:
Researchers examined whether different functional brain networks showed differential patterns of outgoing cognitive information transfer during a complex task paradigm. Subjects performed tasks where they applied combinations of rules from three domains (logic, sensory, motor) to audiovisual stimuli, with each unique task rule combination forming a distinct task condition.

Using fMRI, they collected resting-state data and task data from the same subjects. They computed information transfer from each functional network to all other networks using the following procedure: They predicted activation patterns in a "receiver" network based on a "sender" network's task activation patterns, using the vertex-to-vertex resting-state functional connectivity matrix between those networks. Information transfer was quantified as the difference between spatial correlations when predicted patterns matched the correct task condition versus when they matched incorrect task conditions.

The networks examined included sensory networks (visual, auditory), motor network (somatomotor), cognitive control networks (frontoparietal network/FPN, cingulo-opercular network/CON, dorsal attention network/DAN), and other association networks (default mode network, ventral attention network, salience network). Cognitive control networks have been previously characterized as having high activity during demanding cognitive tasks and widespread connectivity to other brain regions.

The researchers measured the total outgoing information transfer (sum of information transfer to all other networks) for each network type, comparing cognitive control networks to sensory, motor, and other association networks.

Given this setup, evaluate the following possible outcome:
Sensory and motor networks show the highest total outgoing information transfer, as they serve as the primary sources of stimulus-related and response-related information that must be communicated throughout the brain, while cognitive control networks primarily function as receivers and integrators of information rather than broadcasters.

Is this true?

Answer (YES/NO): NO